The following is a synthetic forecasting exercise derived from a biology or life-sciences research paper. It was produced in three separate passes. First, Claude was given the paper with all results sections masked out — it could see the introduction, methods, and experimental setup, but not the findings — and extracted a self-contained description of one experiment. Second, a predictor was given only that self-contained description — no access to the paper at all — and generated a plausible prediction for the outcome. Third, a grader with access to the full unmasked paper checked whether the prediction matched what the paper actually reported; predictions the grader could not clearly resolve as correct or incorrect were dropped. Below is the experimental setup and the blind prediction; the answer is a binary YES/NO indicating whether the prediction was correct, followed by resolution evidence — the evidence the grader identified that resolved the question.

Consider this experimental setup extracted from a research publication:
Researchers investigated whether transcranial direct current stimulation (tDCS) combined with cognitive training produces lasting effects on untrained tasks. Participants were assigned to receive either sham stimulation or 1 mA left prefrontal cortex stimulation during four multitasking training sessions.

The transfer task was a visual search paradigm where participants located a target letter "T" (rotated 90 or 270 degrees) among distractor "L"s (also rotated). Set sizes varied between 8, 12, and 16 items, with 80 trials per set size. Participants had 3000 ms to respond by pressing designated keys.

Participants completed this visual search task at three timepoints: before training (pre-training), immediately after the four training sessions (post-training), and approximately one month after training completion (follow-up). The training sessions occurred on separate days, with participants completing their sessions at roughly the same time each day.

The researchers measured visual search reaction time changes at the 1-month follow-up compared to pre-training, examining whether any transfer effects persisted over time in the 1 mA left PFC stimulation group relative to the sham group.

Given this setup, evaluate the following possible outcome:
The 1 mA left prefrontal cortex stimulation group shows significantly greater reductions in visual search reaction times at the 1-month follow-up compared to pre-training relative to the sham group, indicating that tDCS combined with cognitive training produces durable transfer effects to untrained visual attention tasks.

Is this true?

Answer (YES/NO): YES